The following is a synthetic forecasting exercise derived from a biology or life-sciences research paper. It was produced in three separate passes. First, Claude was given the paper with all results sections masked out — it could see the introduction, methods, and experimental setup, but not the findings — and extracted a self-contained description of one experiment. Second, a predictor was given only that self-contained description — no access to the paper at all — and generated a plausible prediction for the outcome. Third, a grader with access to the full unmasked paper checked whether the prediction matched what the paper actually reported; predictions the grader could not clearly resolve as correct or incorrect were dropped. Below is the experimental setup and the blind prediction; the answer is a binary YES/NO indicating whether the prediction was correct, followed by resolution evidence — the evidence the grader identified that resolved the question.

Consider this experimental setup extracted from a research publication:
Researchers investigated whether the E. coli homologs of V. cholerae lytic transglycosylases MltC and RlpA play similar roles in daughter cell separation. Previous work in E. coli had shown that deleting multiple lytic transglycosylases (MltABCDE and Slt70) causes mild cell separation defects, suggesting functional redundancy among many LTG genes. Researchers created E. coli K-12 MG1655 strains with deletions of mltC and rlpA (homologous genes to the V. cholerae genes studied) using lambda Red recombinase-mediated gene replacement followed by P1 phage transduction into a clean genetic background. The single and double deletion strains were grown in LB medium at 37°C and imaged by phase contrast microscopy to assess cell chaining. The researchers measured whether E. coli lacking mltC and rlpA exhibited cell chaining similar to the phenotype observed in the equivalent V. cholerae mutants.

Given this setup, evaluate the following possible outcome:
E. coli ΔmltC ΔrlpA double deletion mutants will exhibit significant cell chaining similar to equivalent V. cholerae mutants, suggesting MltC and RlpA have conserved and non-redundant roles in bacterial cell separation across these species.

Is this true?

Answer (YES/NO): NO